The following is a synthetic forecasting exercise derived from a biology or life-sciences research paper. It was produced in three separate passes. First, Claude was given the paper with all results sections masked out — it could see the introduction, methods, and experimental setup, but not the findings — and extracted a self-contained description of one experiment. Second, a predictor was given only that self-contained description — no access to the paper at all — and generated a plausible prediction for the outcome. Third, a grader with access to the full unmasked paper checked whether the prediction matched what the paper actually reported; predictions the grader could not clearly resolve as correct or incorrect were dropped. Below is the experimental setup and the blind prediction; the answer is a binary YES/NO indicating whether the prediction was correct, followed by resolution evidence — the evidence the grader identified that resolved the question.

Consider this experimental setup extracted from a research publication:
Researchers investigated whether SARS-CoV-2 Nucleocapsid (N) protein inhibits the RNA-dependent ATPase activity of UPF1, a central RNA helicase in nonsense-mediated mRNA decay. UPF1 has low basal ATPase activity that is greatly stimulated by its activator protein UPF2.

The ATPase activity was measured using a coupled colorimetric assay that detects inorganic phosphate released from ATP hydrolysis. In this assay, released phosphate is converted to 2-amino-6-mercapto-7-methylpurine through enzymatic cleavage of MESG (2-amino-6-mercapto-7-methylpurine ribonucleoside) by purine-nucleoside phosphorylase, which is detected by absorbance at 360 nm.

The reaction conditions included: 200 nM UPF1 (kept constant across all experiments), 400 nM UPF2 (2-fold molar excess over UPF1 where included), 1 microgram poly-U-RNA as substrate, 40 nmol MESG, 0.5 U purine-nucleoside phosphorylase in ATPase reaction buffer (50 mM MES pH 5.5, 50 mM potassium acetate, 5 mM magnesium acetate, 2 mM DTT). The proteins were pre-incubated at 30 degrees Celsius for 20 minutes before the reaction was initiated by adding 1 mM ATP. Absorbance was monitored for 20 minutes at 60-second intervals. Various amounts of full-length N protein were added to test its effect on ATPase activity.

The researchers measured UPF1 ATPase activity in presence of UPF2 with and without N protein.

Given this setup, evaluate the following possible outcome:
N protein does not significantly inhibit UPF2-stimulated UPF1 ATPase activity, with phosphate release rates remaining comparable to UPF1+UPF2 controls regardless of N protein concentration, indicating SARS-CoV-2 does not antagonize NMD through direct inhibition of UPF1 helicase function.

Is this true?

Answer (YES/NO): NO